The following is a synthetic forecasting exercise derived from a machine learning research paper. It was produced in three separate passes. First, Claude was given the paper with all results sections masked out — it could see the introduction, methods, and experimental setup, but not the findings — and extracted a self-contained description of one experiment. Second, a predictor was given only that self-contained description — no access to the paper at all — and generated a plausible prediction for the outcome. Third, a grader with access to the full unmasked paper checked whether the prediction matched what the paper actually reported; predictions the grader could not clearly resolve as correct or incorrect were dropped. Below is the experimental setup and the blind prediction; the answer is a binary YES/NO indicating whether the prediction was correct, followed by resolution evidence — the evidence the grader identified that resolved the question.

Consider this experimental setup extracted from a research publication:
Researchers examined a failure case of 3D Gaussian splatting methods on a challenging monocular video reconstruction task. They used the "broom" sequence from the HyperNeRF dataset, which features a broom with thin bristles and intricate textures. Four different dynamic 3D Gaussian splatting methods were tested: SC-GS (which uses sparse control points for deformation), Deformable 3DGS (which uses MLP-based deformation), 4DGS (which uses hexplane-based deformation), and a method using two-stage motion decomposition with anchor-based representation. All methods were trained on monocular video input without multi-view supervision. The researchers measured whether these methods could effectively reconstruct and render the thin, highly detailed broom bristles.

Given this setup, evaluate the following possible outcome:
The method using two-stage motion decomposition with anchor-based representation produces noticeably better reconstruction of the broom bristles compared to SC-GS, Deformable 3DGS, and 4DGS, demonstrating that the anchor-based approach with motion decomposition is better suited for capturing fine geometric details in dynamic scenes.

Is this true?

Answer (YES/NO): NO